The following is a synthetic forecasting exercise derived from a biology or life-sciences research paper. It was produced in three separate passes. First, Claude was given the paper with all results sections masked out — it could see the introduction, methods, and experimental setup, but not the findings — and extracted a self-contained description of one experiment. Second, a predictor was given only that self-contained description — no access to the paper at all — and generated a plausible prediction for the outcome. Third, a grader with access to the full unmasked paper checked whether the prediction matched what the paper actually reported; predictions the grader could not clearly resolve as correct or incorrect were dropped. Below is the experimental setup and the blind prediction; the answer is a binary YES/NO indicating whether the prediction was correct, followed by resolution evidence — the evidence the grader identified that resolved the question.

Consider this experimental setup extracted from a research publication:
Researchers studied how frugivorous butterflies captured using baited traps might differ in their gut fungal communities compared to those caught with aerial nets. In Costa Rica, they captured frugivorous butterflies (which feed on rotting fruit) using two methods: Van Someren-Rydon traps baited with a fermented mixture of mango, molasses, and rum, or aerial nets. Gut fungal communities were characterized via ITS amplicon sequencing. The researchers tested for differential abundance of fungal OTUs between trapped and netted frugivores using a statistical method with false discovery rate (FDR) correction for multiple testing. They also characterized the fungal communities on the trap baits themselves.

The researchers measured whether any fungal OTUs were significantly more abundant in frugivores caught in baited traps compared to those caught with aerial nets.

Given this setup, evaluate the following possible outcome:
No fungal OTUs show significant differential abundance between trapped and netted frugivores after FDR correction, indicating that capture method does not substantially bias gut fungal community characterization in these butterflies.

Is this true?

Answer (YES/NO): NO